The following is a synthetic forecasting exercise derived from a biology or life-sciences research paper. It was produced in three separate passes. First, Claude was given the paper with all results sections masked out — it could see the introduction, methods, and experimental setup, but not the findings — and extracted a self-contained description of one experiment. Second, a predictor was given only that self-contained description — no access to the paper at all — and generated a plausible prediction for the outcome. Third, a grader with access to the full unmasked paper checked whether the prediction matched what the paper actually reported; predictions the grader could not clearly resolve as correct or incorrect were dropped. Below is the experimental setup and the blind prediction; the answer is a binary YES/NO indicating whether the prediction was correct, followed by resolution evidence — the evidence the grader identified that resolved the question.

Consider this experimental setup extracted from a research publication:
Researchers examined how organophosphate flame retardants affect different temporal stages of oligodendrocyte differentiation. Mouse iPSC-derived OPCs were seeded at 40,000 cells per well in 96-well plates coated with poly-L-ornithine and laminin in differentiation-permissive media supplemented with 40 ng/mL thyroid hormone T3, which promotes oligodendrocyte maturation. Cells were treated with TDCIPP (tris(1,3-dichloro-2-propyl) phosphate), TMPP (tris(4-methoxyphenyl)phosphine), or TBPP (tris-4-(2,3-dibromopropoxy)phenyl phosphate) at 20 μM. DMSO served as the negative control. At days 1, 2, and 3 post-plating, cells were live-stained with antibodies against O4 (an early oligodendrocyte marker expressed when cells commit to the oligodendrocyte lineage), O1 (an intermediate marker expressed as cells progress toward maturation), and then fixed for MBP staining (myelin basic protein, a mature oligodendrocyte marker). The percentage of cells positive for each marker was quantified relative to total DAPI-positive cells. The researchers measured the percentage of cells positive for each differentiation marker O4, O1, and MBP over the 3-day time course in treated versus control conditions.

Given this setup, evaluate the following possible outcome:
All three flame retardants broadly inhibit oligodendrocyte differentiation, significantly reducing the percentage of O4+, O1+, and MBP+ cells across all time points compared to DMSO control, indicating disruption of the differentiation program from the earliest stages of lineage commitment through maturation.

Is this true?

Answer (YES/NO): NO